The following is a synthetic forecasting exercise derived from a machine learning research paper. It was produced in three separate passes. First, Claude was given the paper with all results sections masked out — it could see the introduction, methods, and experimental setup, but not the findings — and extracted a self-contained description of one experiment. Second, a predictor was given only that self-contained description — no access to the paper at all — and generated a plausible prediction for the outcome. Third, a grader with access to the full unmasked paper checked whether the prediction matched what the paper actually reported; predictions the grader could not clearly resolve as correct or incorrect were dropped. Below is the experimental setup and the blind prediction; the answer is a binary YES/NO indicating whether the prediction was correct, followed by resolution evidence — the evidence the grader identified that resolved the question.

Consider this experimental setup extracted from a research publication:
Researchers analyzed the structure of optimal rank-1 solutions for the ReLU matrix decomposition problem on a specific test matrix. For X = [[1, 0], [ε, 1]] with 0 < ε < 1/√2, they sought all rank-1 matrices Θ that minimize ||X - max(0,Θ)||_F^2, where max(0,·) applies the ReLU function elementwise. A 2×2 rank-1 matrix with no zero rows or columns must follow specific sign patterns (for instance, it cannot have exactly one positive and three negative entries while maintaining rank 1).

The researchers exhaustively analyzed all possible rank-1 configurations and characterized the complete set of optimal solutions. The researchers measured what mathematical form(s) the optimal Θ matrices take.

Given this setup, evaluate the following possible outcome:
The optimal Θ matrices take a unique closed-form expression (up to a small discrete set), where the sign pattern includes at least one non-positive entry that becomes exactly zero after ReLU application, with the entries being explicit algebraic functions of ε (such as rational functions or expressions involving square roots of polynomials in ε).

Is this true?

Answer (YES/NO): NO